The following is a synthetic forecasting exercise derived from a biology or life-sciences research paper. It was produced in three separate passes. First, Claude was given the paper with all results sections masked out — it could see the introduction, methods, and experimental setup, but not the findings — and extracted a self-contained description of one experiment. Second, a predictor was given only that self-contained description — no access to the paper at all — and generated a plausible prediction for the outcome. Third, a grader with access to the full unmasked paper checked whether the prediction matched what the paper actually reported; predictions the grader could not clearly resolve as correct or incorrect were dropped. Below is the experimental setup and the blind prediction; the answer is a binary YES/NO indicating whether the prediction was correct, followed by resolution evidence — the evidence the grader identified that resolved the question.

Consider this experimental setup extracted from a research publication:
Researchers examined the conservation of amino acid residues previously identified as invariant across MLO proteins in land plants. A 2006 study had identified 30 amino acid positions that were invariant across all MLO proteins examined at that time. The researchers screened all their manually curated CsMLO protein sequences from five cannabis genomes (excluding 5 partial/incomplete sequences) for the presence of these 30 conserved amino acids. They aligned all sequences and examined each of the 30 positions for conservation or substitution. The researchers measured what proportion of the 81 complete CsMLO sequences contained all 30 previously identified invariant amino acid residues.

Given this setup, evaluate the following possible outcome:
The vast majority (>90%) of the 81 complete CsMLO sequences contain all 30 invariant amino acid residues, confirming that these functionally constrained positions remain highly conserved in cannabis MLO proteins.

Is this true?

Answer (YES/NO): NO